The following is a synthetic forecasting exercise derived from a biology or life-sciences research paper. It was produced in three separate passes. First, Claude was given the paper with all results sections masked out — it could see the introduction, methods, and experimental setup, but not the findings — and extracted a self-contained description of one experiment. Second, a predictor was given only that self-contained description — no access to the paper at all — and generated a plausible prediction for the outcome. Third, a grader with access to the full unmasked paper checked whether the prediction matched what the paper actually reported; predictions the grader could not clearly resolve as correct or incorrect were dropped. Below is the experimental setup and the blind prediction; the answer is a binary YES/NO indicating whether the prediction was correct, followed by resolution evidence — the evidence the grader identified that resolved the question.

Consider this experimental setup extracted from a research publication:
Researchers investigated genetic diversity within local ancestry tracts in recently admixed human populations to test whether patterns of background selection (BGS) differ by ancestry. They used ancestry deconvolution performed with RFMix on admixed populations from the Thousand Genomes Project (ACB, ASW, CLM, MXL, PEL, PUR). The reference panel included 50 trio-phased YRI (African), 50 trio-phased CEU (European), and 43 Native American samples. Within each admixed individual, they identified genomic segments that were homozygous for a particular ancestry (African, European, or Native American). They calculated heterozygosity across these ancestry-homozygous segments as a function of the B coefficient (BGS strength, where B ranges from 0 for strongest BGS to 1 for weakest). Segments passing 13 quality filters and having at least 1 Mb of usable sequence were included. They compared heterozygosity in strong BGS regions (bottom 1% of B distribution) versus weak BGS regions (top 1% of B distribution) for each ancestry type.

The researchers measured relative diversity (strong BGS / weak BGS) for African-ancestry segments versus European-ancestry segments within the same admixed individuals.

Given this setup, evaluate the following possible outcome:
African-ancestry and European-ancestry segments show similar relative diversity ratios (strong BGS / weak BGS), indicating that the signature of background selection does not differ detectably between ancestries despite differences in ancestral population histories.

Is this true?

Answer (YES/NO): NO